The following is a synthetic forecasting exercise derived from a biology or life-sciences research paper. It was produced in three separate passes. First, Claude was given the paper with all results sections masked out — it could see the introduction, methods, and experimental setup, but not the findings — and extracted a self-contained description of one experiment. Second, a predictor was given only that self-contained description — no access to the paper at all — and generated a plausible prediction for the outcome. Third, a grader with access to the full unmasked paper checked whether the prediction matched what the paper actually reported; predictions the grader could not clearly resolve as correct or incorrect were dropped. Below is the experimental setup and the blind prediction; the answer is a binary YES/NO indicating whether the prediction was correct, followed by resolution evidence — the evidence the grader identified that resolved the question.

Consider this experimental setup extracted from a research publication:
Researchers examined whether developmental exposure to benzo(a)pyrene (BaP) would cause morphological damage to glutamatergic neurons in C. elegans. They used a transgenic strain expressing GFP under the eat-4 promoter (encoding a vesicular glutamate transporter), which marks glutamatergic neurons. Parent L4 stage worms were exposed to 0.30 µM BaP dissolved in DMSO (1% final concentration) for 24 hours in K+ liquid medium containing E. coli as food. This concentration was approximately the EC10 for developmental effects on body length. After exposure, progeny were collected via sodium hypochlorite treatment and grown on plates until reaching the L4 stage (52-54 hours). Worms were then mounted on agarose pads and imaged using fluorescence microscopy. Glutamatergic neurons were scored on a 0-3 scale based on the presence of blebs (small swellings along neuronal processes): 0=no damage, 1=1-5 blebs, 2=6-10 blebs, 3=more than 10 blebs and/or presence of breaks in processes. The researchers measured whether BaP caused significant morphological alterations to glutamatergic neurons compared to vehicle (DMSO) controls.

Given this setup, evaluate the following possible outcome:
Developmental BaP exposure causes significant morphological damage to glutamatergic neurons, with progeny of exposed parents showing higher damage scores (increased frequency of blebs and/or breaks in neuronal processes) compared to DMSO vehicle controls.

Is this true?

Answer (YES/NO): YES